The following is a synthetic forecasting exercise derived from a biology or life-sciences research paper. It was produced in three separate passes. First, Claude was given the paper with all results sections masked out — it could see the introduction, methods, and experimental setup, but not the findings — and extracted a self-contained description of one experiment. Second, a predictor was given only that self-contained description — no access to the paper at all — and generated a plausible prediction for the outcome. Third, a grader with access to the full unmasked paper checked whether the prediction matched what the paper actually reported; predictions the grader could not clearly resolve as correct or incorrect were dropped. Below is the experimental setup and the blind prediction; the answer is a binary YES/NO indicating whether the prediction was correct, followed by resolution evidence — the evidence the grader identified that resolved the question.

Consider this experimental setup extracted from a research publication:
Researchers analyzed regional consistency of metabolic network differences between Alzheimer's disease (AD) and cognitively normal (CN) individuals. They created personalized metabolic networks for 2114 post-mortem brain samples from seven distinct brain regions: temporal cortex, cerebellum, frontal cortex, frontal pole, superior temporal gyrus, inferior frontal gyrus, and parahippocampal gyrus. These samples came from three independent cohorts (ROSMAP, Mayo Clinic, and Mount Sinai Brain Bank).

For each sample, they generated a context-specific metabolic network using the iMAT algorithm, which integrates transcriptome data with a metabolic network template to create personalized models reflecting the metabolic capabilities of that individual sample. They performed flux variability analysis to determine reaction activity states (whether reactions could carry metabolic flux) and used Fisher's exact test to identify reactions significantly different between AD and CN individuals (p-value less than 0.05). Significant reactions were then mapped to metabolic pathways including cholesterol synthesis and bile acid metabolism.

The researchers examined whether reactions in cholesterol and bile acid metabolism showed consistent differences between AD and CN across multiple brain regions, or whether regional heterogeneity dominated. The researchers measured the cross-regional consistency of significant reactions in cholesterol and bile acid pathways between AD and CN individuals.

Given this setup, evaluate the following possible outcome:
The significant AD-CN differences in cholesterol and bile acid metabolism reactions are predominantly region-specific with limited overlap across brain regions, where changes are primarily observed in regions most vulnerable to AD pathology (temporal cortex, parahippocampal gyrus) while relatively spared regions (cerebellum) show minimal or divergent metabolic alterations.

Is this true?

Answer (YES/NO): NO